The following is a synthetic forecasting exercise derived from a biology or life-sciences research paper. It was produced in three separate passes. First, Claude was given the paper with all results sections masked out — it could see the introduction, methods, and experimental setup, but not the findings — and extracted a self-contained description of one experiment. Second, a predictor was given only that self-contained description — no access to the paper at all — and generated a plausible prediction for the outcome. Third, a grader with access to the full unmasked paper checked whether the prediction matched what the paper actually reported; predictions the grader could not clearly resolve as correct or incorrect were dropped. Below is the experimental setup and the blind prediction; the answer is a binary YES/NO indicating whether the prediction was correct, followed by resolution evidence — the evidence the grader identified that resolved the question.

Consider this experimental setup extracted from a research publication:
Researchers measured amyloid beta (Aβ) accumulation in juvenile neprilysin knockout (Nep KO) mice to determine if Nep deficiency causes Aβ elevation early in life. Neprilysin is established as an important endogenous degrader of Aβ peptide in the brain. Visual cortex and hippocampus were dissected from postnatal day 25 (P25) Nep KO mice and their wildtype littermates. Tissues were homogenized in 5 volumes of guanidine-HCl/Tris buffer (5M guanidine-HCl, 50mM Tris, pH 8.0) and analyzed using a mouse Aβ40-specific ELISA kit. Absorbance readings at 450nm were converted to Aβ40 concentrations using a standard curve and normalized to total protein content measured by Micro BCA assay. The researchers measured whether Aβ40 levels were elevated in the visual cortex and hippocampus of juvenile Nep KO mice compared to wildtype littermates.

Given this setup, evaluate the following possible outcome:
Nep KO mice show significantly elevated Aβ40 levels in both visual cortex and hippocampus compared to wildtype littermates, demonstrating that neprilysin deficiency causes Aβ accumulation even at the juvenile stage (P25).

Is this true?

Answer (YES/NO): YES